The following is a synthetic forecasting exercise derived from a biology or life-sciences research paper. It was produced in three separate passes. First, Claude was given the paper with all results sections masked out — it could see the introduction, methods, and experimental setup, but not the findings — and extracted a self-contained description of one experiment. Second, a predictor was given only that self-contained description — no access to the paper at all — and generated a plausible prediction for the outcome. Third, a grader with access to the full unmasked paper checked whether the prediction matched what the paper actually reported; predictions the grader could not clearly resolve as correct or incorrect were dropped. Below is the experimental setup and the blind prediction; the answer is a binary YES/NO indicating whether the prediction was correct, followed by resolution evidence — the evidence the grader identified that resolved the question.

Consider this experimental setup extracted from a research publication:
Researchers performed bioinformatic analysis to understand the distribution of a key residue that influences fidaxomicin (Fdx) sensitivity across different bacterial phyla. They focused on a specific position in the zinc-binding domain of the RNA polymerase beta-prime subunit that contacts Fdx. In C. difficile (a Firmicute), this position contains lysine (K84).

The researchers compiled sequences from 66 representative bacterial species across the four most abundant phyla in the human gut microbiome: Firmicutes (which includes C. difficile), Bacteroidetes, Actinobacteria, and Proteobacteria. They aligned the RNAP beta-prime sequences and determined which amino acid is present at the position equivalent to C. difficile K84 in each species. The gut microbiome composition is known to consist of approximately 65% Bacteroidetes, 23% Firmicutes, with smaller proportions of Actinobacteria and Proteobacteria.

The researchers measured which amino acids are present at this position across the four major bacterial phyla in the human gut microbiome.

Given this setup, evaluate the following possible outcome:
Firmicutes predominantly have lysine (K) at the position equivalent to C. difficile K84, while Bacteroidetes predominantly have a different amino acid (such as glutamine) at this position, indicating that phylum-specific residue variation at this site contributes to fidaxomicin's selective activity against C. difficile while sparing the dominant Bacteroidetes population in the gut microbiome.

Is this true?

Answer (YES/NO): NO